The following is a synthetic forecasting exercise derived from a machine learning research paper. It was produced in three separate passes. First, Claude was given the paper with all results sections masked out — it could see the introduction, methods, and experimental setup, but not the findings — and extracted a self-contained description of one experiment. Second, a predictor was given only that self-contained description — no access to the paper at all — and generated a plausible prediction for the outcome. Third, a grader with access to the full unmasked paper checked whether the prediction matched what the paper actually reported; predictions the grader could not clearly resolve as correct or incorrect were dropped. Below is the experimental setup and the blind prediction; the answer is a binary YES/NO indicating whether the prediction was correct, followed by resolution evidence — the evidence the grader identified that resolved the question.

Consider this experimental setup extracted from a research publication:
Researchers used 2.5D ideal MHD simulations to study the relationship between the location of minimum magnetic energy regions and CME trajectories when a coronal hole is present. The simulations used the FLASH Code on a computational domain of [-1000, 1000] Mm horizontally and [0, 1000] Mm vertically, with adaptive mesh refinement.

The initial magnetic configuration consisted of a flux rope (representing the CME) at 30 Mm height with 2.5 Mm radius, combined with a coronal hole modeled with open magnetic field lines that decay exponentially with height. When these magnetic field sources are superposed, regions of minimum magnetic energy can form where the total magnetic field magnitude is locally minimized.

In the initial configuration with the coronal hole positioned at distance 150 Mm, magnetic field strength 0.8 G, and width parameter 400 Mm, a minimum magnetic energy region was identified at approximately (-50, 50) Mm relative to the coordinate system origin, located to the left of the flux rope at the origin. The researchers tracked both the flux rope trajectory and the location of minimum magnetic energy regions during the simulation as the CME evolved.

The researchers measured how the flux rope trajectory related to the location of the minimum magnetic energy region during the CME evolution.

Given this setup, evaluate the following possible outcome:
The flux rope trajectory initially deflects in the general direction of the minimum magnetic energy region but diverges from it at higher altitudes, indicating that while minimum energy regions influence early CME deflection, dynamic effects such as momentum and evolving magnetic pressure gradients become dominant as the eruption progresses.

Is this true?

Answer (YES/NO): YES